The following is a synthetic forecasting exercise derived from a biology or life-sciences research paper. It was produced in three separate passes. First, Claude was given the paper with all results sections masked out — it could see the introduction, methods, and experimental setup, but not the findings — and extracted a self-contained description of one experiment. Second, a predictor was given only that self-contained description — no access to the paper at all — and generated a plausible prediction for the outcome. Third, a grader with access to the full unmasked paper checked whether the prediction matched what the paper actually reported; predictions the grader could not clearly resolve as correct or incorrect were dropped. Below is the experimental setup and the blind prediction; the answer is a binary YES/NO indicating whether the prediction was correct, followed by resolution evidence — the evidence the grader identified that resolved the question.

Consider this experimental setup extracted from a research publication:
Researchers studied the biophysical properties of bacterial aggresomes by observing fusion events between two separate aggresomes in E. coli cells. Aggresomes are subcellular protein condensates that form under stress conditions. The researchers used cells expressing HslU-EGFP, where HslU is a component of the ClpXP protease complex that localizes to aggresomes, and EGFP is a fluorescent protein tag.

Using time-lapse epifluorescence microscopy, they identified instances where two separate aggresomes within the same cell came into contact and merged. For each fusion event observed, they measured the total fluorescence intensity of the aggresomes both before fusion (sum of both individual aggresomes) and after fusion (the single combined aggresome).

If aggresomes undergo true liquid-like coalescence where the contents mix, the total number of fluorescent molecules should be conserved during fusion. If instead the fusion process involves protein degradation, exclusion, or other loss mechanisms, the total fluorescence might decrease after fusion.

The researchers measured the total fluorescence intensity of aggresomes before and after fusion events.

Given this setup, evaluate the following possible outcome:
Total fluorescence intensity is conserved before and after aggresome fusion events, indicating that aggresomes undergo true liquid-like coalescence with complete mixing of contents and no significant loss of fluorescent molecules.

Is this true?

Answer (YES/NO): YES